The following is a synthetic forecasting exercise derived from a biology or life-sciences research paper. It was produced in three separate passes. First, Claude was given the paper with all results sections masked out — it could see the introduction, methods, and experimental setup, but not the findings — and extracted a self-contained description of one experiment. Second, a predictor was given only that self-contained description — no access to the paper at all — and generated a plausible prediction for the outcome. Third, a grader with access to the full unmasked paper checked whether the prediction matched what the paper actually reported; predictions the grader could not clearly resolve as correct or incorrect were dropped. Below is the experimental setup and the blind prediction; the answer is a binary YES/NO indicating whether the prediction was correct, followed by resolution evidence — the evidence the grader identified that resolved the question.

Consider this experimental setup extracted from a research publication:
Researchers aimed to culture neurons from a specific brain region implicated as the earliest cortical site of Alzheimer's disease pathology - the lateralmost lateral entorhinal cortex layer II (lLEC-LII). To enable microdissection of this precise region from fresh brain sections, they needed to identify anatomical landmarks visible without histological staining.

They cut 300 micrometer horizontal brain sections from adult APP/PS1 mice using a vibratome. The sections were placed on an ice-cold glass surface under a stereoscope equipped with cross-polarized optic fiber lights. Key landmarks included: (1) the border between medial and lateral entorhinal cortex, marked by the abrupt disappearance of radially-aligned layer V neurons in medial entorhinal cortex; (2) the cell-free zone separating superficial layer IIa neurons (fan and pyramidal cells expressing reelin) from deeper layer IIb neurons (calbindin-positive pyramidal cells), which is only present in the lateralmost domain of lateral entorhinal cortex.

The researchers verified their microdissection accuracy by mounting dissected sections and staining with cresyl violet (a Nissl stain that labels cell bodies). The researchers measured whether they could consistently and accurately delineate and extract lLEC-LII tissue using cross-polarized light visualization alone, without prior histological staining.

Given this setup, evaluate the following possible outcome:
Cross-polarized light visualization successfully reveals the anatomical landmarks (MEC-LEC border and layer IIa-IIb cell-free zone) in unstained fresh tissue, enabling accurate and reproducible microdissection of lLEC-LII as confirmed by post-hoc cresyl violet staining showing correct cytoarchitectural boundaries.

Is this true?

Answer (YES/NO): YES